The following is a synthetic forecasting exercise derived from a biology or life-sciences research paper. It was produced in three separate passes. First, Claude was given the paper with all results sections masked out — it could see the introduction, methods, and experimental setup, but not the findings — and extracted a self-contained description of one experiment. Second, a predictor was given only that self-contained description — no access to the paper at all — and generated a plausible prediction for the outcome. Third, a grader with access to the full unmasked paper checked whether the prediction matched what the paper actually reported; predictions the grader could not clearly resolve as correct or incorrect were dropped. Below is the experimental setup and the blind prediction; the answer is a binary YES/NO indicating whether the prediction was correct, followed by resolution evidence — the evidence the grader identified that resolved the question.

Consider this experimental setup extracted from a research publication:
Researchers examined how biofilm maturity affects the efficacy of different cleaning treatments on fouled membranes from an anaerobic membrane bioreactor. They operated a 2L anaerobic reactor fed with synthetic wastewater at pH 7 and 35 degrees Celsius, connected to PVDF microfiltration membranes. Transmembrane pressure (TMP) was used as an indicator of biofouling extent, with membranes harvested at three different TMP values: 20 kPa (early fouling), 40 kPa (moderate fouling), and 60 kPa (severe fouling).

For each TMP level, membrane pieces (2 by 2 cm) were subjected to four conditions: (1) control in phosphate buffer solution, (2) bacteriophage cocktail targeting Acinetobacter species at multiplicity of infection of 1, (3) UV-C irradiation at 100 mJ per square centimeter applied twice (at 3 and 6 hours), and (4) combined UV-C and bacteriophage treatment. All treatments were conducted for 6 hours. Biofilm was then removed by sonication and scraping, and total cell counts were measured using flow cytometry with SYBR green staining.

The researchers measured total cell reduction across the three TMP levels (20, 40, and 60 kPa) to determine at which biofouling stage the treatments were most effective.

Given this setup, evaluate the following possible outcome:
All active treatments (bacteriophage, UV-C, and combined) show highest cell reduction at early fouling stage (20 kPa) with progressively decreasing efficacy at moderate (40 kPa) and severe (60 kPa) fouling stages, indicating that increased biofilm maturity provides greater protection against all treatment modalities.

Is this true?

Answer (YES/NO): NO